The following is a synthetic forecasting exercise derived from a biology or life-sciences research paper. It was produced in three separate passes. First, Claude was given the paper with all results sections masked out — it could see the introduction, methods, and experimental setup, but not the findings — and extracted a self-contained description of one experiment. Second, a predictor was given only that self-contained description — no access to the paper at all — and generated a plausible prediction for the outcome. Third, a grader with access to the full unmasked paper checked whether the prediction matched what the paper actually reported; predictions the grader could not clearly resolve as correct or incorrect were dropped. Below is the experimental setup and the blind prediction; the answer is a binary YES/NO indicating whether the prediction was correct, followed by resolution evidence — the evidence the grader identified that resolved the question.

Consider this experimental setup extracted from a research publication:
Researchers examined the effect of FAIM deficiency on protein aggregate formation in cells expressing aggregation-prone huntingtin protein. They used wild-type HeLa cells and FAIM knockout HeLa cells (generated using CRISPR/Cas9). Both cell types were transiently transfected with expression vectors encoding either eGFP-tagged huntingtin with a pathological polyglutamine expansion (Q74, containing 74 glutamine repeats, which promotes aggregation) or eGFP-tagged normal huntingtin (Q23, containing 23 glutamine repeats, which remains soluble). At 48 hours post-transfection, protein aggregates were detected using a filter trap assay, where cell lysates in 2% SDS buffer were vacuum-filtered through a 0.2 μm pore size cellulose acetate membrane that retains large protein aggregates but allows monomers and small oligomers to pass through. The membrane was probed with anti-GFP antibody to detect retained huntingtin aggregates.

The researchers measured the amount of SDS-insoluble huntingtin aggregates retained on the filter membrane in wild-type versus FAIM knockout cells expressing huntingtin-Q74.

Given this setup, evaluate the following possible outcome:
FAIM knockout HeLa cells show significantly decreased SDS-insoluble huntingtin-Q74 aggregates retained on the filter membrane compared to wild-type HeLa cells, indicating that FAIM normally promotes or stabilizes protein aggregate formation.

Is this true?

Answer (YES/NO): NO